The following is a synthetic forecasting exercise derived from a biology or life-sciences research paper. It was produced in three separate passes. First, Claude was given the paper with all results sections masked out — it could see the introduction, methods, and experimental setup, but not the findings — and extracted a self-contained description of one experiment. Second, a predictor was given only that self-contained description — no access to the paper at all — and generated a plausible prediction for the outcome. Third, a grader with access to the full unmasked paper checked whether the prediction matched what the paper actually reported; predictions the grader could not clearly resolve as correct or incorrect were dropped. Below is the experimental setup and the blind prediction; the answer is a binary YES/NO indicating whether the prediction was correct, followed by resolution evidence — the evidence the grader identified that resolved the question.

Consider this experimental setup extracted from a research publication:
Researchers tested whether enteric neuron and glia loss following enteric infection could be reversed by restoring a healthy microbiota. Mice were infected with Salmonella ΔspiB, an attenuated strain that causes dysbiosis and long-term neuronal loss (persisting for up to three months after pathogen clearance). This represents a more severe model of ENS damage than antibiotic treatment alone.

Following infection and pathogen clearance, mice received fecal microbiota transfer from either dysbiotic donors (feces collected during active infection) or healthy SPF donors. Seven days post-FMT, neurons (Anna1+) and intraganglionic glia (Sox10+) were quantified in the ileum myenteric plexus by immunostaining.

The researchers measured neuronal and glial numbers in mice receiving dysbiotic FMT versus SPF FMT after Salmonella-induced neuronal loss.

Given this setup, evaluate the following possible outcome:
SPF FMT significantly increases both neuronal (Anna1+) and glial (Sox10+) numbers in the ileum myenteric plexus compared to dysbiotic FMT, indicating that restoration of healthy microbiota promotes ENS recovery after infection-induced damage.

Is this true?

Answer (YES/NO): YES